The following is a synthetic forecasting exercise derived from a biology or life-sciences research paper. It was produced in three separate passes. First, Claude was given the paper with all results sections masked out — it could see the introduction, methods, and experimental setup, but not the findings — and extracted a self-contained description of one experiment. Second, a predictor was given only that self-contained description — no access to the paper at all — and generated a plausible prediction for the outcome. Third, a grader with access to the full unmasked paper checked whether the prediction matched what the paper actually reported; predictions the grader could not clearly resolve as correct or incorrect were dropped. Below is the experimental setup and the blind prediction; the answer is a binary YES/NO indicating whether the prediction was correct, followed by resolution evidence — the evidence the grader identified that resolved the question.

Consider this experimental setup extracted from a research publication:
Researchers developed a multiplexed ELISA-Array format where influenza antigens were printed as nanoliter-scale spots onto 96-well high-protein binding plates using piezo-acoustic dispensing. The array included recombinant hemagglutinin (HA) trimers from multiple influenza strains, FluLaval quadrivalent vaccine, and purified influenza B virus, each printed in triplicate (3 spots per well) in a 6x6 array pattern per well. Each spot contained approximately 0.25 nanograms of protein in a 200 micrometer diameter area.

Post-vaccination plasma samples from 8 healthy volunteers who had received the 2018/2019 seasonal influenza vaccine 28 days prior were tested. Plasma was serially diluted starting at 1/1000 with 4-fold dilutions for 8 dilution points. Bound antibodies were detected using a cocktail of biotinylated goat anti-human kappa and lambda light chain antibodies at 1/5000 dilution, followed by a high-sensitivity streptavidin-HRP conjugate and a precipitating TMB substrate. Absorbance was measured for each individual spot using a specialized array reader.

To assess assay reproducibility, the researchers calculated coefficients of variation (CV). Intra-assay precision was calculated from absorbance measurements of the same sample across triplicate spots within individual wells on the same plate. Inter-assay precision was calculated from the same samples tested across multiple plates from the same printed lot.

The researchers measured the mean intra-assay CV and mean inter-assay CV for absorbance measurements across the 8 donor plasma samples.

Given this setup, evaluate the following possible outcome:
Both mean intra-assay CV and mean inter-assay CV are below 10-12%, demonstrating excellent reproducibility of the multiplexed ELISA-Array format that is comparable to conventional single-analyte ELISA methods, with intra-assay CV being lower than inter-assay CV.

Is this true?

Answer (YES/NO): NO